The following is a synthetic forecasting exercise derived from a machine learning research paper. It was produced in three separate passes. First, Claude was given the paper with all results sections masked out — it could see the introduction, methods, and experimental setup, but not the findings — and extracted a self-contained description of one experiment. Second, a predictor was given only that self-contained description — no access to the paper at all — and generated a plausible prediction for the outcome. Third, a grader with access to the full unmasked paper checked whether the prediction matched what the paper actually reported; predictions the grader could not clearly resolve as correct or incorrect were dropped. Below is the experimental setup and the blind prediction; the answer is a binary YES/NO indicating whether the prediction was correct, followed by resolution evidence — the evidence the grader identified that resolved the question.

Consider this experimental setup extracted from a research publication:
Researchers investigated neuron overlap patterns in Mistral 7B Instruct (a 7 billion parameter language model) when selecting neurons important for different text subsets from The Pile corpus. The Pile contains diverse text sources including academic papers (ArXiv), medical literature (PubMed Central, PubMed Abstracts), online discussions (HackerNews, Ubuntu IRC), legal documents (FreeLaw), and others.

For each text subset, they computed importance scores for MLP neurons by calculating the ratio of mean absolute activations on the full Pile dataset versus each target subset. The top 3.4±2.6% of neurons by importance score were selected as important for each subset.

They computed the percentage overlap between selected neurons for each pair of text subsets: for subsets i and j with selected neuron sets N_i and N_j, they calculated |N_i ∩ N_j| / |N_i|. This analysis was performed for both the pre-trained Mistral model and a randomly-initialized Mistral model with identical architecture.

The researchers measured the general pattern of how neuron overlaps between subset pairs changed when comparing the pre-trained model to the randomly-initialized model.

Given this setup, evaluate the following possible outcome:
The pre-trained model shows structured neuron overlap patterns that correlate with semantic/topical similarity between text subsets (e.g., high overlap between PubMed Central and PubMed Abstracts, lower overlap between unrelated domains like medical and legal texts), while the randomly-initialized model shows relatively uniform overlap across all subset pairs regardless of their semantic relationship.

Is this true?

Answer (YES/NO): NO